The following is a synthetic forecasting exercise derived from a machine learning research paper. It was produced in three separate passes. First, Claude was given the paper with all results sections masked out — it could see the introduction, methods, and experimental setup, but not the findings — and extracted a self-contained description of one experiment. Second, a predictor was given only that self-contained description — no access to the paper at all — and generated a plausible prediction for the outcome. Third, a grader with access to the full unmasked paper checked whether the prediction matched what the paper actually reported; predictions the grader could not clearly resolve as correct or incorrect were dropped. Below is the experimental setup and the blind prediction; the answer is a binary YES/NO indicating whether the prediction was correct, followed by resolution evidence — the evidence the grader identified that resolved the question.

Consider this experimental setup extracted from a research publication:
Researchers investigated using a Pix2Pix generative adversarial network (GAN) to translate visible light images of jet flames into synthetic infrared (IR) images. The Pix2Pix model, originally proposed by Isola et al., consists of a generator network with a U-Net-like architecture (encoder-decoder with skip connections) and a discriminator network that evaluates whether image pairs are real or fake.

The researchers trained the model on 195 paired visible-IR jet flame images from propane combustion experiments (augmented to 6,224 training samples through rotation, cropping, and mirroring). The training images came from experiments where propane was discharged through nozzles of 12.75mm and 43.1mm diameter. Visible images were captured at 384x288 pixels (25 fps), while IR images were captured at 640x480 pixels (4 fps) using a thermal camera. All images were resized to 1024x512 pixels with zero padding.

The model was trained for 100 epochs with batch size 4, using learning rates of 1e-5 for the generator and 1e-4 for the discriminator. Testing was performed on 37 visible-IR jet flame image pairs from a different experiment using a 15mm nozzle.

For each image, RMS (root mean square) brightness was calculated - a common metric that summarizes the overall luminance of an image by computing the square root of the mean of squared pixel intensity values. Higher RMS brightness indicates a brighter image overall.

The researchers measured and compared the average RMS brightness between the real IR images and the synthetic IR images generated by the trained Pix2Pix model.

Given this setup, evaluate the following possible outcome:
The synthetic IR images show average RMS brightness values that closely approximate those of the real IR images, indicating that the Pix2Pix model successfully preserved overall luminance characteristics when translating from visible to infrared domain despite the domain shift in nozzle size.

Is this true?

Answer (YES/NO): NO